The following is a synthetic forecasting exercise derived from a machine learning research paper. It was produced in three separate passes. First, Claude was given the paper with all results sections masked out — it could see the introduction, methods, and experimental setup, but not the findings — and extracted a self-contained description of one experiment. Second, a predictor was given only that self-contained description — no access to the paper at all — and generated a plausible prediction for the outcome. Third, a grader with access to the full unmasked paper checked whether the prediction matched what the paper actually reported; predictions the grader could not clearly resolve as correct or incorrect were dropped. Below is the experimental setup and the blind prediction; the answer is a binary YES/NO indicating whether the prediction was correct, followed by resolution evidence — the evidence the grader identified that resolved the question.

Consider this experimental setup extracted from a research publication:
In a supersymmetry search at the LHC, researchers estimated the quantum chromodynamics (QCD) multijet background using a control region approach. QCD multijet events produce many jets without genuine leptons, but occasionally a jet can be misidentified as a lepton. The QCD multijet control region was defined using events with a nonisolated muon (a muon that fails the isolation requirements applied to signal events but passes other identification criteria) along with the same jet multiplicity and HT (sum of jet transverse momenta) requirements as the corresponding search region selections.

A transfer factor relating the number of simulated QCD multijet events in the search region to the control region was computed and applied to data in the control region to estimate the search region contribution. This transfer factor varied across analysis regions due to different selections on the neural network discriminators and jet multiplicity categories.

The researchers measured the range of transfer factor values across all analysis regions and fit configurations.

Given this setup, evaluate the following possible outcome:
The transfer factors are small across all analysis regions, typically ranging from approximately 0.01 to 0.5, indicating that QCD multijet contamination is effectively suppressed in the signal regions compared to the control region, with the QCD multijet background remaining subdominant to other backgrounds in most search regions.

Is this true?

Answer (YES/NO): NO